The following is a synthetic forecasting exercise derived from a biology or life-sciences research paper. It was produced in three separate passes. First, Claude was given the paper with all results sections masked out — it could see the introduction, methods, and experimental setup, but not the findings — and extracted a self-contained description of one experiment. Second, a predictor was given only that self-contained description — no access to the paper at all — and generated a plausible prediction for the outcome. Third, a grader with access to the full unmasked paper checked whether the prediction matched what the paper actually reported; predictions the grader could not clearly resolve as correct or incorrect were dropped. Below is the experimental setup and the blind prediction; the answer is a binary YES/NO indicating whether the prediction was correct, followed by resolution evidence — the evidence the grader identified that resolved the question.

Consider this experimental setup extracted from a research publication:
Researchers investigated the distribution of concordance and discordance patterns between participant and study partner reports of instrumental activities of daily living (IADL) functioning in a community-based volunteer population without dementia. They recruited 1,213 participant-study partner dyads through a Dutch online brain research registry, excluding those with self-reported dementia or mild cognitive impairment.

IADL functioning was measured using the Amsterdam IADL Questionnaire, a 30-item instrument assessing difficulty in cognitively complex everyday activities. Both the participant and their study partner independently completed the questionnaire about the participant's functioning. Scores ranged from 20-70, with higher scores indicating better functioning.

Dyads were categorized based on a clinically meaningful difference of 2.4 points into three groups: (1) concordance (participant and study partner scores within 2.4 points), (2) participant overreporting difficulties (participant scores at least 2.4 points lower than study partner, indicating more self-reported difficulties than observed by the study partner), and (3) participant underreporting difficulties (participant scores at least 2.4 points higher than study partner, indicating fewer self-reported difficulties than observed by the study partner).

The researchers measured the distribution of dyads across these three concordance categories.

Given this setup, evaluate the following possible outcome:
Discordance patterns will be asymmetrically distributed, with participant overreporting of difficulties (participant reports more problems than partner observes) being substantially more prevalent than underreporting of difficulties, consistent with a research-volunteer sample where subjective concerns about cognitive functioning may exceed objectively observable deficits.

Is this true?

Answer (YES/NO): NO